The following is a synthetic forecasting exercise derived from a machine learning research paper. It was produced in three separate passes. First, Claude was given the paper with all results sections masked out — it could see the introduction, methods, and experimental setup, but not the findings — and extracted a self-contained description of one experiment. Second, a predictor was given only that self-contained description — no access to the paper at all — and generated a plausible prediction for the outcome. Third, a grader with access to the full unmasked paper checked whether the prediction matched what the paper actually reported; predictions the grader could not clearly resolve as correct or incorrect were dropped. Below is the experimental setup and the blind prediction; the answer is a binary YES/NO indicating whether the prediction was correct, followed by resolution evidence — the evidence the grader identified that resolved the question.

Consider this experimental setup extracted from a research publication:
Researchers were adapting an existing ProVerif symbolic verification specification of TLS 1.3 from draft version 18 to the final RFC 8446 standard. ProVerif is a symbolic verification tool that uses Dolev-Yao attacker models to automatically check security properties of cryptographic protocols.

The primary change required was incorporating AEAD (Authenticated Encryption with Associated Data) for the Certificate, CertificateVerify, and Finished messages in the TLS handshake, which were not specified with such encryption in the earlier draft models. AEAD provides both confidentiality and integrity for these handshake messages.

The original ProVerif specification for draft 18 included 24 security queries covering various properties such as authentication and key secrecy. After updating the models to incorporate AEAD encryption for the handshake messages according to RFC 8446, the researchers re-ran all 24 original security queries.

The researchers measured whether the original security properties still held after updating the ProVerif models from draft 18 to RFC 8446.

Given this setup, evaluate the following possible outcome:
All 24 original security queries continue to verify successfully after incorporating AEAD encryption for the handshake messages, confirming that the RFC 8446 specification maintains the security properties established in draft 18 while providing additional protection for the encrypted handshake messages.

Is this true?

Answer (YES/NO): YES